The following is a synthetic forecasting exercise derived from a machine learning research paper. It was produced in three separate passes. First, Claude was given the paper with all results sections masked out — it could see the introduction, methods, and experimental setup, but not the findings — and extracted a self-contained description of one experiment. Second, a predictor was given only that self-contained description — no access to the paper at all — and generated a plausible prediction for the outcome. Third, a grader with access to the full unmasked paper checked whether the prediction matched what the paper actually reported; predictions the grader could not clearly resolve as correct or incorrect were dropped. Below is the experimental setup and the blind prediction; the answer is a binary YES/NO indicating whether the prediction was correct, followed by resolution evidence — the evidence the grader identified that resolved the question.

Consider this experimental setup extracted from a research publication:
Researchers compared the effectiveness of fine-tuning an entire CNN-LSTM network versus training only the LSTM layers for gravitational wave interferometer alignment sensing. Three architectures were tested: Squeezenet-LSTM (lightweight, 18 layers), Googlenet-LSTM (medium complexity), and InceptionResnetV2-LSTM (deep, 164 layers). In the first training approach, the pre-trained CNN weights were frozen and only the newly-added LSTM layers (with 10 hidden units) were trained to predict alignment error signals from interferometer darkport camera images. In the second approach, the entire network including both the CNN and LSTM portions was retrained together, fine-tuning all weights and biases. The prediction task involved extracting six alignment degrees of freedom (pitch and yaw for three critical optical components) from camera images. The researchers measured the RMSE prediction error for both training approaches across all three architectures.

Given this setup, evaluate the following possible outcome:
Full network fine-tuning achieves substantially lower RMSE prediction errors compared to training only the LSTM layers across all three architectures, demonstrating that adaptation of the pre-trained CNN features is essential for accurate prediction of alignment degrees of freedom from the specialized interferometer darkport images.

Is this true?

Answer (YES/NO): YES